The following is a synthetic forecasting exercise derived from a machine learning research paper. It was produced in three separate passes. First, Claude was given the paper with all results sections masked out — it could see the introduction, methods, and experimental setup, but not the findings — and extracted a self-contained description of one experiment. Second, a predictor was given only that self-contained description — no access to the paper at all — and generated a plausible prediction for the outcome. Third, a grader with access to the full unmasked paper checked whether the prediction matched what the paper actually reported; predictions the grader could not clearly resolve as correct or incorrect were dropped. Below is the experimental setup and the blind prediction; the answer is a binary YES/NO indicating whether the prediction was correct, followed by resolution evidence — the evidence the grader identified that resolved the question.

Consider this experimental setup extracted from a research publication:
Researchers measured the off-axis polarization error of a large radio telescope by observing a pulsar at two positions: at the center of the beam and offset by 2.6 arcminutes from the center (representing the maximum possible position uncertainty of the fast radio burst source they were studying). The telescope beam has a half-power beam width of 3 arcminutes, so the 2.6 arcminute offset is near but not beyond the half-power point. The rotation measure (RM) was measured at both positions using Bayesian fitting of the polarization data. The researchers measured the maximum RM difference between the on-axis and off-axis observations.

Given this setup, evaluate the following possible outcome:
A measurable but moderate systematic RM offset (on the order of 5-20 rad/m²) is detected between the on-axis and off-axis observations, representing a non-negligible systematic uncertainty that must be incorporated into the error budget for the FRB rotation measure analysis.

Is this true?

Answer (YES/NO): NO